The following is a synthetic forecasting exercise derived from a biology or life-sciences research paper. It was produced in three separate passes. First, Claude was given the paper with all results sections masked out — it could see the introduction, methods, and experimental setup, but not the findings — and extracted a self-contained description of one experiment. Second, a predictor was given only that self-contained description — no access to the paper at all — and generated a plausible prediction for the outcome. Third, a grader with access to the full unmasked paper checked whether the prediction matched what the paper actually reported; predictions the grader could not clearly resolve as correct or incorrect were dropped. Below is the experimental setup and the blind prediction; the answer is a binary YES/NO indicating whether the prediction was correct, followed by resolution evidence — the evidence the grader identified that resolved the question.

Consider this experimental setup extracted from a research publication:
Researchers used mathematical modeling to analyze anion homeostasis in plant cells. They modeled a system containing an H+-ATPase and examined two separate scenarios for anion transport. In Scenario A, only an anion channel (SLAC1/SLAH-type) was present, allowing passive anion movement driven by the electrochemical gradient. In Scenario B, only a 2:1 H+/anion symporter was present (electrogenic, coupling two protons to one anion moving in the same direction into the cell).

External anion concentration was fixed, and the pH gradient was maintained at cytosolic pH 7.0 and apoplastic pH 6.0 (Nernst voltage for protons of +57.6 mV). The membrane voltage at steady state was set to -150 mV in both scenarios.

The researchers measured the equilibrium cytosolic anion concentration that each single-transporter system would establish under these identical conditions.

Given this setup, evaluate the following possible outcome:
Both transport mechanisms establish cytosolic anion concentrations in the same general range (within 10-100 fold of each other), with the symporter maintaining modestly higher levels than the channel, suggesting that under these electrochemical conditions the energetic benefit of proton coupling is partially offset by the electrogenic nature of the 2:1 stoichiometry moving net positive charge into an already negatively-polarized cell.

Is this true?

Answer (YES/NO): NO